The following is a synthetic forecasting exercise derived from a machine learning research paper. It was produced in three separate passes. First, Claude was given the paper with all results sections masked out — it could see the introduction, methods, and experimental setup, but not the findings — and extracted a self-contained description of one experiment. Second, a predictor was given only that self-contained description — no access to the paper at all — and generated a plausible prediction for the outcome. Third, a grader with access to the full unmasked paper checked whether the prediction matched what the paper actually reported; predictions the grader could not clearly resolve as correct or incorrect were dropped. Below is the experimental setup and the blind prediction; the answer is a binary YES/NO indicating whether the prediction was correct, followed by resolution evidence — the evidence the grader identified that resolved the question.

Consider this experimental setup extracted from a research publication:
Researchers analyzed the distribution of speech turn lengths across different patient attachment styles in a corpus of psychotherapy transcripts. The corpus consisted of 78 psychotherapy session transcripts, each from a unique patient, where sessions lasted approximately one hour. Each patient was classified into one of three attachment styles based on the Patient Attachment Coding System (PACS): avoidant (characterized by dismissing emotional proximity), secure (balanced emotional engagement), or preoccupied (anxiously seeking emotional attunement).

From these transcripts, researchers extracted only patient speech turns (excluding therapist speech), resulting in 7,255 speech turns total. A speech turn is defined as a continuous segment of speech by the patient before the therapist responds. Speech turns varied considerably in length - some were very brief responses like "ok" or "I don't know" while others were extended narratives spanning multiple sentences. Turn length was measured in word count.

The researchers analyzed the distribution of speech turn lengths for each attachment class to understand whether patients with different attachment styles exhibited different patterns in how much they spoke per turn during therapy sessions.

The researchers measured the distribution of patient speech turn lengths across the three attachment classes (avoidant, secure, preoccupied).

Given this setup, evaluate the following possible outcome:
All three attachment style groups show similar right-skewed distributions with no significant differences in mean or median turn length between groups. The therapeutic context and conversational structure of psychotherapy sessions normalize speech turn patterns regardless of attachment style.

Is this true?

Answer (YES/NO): NO